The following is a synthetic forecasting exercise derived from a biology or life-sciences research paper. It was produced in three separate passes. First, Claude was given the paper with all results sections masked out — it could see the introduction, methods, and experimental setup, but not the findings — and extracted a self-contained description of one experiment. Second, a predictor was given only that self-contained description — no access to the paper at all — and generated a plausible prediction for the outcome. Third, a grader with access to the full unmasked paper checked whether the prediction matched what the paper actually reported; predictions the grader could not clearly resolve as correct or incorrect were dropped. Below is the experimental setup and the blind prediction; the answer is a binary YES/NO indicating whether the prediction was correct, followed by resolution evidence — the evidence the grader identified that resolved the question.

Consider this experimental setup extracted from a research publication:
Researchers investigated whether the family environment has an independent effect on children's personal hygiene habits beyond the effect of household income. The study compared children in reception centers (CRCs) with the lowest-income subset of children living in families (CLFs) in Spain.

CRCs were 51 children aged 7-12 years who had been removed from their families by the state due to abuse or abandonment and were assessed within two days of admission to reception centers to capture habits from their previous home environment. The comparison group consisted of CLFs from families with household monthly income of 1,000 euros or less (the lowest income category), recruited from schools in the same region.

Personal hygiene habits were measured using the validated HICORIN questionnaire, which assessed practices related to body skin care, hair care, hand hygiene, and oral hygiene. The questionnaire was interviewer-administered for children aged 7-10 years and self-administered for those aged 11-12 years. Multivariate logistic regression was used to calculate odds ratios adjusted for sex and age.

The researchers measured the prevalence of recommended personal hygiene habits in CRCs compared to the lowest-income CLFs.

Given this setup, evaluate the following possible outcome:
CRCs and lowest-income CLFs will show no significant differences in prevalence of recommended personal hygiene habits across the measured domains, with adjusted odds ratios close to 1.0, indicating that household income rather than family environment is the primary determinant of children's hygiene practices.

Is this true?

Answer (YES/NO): NO